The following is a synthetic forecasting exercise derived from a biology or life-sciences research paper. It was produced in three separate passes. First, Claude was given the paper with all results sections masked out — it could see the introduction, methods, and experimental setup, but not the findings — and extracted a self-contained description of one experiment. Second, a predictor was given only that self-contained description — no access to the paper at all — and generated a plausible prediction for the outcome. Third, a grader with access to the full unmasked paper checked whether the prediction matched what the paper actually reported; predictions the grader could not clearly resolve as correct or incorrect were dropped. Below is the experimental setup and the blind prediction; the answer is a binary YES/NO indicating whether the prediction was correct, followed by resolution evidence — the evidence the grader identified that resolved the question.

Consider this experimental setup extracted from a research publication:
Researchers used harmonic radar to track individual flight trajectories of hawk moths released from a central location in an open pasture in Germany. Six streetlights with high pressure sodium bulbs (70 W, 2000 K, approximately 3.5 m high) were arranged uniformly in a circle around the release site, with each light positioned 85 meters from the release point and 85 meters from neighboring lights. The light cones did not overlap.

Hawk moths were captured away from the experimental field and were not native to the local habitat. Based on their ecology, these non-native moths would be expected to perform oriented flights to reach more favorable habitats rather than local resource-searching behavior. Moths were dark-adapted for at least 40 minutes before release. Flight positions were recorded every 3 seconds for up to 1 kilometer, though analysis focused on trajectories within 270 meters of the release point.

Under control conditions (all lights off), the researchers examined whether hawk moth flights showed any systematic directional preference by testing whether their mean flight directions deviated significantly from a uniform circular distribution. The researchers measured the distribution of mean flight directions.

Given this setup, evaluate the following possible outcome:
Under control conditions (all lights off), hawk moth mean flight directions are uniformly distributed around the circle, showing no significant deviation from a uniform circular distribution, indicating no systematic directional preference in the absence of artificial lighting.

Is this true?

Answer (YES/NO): YES